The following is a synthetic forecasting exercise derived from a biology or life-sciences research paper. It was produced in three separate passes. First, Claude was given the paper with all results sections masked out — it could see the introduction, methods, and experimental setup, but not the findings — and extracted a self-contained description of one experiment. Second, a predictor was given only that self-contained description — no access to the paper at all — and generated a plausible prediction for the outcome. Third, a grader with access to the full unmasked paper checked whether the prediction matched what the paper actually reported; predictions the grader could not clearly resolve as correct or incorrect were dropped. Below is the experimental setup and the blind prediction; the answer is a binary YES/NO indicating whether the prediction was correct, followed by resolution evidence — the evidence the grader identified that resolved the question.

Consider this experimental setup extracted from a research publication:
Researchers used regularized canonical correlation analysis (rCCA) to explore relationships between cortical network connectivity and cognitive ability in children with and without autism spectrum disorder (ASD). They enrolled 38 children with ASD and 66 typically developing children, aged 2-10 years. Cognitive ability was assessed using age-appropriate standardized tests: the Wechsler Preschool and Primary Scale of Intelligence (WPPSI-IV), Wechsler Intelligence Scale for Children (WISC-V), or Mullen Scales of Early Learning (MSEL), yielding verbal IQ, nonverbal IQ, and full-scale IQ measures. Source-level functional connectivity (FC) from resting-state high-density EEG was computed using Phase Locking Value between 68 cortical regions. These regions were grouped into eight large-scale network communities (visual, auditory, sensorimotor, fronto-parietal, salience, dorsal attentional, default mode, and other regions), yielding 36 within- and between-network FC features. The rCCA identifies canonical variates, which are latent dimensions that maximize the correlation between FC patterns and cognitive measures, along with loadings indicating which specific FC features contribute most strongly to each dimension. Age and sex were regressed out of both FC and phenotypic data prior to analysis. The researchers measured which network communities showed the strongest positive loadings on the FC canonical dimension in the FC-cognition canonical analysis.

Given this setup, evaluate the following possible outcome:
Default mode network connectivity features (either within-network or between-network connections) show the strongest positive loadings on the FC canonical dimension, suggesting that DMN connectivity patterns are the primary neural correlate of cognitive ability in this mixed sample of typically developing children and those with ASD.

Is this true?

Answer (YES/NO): NO